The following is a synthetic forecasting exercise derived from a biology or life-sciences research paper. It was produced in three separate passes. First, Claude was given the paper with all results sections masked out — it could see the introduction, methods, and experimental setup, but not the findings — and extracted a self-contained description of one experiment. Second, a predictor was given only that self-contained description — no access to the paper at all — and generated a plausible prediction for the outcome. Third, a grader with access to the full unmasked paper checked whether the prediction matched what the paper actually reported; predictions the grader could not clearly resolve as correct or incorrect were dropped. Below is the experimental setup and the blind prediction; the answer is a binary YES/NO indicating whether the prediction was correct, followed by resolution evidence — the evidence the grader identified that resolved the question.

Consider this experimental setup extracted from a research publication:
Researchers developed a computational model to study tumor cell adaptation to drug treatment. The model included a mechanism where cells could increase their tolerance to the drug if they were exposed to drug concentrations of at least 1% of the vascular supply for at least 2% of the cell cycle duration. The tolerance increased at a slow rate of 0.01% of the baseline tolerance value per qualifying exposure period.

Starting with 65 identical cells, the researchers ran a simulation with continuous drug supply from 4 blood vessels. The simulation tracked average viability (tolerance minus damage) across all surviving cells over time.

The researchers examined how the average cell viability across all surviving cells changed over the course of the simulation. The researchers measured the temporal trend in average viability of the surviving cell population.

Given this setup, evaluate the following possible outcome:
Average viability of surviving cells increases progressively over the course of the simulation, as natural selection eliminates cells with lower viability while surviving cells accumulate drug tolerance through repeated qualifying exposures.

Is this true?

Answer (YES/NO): NO